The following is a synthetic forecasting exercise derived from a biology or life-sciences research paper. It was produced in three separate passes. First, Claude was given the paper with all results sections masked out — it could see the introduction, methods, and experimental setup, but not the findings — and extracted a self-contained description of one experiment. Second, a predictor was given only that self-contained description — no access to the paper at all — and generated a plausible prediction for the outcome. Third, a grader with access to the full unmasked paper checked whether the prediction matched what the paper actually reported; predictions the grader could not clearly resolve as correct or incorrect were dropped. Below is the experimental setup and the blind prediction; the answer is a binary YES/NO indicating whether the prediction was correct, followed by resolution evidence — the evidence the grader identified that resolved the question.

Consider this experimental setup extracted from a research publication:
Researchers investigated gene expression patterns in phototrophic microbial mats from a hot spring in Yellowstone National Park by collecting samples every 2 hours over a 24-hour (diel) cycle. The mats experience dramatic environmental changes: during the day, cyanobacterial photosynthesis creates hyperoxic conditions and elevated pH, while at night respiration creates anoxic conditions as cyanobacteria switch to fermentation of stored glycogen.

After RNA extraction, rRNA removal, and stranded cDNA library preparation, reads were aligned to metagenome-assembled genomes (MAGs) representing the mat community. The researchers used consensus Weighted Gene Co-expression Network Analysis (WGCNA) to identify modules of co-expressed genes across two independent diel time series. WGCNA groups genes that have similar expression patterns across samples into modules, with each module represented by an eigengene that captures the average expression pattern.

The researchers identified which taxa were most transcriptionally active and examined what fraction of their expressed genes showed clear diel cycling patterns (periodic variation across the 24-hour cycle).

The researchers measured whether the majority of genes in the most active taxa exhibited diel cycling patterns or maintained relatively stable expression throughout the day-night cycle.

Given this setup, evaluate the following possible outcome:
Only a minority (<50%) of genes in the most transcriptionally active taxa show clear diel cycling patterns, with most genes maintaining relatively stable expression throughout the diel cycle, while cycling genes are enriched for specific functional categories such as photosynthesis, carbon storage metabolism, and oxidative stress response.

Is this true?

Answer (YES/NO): NO